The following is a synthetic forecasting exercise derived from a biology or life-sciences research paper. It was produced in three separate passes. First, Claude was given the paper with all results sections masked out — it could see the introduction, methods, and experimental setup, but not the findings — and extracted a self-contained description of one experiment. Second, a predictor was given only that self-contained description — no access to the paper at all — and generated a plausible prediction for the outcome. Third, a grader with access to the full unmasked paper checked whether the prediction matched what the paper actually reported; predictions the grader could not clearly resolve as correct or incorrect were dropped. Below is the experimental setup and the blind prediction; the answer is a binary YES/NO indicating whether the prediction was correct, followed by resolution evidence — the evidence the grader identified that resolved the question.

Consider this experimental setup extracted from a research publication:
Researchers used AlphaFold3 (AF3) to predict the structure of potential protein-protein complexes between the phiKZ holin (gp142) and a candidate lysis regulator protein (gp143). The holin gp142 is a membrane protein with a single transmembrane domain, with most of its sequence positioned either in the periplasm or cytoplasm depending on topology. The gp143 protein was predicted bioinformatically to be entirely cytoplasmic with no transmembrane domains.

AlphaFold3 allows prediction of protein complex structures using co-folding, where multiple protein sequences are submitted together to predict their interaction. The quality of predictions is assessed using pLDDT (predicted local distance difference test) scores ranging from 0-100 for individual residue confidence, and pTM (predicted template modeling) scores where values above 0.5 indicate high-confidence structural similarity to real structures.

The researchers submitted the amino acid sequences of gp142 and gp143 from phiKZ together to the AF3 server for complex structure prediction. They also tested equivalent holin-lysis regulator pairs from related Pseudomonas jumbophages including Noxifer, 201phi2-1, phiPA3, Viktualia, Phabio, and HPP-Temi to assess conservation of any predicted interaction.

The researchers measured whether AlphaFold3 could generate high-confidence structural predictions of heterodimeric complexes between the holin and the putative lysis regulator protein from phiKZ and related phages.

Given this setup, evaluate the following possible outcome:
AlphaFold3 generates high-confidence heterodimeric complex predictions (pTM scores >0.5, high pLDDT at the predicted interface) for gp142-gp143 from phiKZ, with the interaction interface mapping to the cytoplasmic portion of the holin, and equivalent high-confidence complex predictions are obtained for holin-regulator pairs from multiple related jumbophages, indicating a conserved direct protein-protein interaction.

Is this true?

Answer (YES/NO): YES